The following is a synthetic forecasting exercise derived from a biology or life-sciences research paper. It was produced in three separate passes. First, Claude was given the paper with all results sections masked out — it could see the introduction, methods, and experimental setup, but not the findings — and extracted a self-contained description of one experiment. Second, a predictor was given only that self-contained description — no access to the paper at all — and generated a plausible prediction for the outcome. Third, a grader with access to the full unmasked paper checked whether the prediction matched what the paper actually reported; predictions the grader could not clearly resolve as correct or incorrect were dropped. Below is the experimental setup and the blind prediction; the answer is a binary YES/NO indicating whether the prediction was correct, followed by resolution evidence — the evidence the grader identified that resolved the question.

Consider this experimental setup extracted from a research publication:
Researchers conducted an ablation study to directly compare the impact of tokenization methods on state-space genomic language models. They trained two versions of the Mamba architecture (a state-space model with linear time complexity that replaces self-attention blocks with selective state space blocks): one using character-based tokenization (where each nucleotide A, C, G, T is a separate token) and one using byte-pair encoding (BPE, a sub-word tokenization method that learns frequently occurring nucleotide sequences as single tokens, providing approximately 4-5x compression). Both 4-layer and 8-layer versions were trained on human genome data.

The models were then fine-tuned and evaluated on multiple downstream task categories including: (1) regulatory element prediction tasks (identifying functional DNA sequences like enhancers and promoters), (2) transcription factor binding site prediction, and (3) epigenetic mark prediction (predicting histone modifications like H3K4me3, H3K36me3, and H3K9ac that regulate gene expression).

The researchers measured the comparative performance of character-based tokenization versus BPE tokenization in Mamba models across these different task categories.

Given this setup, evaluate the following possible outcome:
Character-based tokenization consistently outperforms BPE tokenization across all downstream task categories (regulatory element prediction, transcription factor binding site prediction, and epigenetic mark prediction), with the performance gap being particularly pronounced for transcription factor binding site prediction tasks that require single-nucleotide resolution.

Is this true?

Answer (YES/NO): NO